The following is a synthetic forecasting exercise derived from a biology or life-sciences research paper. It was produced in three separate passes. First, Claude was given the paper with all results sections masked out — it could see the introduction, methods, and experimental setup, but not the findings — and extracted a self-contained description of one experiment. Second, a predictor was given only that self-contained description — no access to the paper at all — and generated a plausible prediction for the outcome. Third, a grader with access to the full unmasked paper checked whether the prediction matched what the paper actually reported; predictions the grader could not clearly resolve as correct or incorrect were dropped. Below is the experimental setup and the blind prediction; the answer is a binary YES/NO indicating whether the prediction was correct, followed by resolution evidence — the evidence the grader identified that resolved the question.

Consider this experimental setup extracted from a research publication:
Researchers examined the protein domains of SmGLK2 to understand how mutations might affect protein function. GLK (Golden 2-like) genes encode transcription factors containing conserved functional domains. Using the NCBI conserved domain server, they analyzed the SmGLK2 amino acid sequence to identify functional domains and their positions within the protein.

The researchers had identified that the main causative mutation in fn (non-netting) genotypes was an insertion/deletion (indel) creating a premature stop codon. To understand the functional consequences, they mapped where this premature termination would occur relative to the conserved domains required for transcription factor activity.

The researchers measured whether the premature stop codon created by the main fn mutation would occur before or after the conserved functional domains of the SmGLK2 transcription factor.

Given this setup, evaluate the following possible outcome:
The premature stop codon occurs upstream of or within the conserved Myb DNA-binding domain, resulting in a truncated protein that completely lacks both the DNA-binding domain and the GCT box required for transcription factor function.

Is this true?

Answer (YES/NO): NO